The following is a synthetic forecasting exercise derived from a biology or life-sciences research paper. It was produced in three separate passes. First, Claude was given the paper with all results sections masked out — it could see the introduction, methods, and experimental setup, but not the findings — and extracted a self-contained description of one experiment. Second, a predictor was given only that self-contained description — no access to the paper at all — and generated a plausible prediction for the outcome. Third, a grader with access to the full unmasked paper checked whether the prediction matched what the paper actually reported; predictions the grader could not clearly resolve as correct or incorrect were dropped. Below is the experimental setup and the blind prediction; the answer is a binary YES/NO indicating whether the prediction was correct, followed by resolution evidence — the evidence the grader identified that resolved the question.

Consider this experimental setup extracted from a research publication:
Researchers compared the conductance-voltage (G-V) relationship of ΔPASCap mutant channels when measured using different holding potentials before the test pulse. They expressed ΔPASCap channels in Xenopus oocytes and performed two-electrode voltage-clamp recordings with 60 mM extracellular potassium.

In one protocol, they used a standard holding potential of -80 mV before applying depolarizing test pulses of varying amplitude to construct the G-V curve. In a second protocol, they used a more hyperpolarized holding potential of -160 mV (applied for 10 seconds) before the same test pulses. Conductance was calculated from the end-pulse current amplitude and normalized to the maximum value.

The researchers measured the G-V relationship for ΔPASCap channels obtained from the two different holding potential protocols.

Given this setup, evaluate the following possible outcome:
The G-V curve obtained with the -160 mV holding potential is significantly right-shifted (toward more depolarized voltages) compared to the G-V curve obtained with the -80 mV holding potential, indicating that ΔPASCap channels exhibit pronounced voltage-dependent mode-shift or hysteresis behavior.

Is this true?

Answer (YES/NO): NO